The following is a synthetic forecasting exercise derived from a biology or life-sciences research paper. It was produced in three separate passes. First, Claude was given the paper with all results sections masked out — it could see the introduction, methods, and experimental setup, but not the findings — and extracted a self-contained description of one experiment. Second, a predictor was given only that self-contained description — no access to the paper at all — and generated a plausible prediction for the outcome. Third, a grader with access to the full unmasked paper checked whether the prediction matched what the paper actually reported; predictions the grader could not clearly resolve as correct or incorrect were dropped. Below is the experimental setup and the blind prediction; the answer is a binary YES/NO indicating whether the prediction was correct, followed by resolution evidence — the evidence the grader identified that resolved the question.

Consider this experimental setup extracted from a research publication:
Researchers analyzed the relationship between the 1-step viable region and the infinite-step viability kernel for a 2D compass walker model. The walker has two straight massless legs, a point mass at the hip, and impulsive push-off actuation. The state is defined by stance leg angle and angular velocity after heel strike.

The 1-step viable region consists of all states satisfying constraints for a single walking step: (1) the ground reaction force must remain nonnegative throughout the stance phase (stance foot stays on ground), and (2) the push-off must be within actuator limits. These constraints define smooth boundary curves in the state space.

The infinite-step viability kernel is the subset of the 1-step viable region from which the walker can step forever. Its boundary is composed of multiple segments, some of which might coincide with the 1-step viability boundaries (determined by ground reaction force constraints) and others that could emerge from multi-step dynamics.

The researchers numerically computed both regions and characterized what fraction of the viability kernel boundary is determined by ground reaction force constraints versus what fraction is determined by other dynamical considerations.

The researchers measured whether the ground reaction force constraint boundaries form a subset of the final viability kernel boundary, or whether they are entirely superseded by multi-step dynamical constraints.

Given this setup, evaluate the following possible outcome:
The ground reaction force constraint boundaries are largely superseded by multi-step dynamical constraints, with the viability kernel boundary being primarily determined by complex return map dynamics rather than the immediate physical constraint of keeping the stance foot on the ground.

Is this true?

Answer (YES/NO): NO